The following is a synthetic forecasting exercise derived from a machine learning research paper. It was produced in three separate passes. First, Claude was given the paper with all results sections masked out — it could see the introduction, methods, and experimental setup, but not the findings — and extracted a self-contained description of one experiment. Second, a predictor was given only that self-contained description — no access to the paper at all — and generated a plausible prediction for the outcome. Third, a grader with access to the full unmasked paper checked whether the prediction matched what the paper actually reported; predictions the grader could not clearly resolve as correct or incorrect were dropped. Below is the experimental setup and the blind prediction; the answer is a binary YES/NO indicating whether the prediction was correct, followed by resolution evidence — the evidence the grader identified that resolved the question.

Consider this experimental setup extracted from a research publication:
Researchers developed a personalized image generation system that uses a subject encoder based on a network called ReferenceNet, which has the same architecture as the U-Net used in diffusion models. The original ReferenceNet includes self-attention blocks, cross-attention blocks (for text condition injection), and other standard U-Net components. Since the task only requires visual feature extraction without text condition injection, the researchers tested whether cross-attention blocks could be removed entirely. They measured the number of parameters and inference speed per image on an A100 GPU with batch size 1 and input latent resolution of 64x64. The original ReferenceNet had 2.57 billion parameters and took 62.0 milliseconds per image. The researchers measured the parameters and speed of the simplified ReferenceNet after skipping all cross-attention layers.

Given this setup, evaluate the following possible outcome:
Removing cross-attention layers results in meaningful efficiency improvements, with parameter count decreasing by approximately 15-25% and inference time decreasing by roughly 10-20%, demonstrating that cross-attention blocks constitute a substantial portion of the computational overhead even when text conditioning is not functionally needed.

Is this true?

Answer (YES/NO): YES